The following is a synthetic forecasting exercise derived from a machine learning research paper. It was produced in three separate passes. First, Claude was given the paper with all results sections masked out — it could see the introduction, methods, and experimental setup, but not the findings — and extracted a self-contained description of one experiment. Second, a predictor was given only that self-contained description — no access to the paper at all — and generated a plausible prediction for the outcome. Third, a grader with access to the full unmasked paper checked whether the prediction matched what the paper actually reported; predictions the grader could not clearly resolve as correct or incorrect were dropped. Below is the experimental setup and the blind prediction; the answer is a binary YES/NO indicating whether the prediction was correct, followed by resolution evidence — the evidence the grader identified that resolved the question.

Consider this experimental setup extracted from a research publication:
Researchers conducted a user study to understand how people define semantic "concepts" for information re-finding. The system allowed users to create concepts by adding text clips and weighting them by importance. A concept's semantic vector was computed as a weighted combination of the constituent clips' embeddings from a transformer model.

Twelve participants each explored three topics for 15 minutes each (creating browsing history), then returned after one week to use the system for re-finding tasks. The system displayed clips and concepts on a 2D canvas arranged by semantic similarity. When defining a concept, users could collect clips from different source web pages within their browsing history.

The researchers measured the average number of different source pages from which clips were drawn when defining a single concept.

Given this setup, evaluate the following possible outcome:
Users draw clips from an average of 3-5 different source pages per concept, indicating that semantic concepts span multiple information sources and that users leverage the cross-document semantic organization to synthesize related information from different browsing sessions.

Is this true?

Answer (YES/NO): NO